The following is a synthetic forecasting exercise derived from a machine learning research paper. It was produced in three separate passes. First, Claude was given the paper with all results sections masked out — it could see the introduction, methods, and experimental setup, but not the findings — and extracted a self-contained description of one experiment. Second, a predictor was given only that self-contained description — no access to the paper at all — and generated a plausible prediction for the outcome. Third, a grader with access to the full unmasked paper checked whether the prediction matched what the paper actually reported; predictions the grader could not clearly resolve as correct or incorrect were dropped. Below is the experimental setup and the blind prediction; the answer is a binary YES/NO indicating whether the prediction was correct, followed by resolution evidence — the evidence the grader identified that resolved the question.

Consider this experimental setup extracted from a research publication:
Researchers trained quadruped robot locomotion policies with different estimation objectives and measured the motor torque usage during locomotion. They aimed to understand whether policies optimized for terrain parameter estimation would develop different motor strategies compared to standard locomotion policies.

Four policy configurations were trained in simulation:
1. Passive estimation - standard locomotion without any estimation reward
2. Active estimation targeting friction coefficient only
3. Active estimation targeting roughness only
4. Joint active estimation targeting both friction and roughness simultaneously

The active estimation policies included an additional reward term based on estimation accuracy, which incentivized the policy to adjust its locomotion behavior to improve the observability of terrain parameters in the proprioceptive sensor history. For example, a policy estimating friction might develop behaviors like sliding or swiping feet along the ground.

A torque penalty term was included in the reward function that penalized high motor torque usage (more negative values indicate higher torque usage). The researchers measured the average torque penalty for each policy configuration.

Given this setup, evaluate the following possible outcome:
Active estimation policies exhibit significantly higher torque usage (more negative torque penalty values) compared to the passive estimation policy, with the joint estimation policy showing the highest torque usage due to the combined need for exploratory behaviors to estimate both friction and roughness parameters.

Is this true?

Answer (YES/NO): YES